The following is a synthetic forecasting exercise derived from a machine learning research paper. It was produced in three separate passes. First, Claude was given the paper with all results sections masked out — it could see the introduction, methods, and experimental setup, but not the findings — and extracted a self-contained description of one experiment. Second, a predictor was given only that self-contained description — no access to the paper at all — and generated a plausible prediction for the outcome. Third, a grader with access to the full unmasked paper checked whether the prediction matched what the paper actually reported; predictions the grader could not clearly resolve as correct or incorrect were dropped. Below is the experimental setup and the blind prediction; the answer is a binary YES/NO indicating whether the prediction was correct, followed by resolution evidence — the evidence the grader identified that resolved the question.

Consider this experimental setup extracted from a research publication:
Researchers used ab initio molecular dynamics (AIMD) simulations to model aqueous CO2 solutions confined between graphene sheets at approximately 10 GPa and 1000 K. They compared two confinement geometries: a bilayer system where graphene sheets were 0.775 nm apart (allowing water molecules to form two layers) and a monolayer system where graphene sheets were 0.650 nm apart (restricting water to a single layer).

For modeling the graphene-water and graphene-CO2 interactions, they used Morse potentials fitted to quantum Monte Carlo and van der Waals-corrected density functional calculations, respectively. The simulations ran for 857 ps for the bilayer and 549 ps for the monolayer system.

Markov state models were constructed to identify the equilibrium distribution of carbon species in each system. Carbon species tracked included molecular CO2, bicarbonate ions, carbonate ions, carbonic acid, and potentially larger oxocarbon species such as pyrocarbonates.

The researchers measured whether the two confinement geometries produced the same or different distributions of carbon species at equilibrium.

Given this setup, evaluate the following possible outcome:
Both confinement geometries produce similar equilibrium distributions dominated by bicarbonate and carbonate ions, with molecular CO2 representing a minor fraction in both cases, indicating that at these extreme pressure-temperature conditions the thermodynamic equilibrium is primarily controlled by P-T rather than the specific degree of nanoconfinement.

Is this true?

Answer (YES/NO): NO